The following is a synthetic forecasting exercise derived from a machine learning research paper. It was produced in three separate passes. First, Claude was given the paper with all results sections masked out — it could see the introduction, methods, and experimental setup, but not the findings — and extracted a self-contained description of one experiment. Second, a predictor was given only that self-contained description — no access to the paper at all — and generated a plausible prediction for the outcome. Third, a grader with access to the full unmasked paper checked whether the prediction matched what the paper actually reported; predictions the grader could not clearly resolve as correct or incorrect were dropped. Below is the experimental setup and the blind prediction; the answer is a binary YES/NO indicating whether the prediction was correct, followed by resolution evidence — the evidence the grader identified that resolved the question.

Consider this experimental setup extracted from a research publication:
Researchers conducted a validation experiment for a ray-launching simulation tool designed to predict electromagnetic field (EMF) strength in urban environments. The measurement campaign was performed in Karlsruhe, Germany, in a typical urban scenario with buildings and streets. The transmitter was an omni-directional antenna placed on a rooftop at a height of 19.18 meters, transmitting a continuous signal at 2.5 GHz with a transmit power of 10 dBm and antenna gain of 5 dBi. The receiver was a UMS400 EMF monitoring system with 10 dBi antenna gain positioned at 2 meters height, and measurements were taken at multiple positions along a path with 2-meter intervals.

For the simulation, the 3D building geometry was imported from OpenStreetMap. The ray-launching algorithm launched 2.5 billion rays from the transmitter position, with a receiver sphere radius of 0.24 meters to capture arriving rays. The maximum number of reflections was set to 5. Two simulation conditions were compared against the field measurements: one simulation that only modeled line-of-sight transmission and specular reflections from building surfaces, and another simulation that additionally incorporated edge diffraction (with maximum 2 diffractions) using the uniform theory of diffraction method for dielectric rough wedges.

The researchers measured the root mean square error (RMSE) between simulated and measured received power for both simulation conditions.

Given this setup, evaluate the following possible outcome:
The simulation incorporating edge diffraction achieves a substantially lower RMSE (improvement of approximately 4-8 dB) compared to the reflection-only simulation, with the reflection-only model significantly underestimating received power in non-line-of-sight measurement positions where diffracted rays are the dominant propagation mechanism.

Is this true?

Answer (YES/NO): YES